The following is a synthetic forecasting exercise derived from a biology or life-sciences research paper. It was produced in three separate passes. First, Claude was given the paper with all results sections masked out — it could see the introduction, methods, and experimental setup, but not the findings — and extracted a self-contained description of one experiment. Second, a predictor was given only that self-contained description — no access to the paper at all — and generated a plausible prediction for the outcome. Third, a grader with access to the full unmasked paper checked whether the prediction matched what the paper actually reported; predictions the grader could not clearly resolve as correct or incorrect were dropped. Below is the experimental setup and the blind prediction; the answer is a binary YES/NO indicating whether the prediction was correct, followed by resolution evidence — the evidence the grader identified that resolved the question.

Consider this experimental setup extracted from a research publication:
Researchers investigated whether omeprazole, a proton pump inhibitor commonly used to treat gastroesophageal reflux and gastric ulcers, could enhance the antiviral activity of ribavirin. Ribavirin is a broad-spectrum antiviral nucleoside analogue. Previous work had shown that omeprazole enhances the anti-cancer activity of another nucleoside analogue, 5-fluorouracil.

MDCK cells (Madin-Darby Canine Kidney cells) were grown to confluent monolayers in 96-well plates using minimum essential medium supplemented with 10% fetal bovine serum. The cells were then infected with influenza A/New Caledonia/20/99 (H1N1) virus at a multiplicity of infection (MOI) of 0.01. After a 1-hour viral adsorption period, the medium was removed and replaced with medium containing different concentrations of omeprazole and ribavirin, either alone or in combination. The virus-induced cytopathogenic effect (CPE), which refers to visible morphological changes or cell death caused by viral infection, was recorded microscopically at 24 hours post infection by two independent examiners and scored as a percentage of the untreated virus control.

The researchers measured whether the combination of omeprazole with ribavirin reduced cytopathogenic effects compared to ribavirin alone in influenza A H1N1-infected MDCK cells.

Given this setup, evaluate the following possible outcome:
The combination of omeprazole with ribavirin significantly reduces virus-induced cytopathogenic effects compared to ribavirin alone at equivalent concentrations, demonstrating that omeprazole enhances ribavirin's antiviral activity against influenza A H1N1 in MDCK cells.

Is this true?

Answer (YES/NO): NO